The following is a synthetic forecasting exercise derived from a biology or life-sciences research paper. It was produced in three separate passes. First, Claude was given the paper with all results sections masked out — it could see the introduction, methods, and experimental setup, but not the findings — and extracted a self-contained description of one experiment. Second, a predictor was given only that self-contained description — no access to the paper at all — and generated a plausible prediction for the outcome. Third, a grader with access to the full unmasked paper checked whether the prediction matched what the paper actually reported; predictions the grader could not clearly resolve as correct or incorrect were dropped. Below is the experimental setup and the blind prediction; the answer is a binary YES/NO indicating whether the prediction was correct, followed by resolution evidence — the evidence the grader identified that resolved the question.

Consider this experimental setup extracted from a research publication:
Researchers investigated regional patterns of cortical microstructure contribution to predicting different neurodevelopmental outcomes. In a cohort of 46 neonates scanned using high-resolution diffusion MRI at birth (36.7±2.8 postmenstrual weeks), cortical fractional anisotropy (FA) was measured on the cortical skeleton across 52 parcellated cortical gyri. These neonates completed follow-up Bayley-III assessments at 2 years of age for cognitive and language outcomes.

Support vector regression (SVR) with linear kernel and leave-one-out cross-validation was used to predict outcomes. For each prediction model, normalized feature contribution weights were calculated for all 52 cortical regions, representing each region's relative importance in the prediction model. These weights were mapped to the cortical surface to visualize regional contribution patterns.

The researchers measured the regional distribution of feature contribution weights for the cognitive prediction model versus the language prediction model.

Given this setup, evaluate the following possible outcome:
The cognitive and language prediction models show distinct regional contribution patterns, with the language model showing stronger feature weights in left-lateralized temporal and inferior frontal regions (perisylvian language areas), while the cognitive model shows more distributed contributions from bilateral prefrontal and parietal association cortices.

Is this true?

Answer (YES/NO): NO